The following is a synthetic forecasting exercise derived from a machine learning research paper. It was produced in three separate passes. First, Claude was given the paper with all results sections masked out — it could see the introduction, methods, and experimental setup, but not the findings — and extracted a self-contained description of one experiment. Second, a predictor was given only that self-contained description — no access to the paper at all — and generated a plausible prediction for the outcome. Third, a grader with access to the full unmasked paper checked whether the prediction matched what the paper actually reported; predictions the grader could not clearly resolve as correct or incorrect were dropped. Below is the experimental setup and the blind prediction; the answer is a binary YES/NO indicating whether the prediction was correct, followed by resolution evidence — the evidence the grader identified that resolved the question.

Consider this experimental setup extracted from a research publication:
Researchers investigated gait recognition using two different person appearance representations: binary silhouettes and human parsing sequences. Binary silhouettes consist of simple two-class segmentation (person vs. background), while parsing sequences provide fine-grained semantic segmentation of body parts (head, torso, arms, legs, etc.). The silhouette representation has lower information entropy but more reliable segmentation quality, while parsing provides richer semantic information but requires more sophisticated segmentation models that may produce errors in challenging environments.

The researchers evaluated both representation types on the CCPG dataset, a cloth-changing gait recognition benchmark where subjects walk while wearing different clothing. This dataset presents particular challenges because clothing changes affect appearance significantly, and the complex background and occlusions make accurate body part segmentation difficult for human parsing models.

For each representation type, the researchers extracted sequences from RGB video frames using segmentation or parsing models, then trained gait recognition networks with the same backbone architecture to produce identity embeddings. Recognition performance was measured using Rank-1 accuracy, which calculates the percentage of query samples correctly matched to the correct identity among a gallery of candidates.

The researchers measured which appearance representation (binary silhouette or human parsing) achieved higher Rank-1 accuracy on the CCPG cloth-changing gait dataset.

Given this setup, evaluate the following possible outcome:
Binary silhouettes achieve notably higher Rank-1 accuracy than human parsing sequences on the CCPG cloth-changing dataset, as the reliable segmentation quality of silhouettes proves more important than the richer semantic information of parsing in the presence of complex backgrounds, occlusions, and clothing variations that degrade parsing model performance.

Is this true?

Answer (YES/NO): NO